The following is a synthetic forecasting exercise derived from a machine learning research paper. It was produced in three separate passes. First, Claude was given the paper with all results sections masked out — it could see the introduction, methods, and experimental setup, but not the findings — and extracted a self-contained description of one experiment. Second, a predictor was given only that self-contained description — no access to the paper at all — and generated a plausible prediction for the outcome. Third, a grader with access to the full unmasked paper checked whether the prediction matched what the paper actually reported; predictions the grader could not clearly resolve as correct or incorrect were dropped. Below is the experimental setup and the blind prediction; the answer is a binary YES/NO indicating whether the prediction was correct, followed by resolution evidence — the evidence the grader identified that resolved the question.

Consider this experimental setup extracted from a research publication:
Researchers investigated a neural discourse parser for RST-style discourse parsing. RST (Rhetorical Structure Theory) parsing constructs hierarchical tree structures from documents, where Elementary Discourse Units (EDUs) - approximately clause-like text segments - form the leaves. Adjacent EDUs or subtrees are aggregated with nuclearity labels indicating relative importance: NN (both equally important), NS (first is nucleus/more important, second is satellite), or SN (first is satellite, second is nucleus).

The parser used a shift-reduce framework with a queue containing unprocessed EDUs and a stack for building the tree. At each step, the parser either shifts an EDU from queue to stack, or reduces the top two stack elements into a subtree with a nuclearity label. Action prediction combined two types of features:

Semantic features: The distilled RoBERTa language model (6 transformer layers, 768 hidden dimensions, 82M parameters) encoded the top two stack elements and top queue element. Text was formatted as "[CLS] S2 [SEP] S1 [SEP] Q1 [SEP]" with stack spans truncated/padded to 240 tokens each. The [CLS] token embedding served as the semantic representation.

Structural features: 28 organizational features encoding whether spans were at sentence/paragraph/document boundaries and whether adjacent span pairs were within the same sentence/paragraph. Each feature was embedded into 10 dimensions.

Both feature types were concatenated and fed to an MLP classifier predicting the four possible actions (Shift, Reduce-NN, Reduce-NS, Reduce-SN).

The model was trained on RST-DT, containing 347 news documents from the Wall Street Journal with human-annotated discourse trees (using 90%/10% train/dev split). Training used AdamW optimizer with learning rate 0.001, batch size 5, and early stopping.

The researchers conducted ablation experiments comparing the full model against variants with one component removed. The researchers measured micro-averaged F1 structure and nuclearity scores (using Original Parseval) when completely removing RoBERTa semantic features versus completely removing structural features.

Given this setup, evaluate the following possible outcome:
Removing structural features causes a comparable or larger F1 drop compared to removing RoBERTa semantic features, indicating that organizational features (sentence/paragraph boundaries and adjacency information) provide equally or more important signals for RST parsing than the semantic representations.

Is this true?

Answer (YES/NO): NO